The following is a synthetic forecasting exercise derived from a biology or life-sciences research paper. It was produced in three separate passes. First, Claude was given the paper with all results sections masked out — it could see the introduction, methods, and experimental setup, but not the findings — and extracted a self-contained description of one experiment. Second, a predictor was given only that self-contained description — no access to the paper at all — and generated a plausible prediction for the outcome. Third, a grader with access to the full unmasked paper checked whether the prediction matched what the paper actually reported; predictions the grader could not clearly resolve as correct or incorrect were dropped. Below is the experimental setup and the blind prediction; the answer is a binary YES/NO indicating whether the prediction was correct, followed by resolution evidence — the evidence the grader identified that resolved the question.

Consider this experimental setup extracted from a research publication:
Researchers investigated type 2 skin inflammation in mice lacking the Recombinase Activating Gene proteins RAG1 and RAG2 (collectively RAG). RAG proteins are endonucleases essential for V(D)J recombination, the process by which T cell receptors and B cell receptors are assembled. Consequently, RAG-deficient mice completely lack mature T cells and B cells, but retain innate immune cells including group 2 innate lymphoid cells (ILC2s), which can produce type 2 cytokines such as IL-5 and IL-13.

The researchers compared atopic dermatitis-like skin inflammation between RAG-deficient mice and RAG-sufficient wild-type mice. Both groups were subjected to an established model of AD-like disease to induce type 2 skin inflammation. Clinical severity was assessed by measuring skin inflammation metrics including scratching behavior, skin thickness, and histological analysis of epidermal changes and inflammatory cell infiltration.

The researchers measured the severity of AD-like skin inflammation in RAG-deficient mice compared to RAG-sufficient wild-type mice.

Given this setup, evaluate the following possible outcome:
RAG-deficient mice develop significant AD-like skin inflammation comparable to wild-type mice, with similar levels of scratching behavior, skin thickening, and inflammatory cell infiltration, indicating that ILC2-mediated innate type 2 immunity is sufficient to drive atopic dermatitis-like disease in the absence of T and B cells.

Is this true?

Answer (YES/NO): NO